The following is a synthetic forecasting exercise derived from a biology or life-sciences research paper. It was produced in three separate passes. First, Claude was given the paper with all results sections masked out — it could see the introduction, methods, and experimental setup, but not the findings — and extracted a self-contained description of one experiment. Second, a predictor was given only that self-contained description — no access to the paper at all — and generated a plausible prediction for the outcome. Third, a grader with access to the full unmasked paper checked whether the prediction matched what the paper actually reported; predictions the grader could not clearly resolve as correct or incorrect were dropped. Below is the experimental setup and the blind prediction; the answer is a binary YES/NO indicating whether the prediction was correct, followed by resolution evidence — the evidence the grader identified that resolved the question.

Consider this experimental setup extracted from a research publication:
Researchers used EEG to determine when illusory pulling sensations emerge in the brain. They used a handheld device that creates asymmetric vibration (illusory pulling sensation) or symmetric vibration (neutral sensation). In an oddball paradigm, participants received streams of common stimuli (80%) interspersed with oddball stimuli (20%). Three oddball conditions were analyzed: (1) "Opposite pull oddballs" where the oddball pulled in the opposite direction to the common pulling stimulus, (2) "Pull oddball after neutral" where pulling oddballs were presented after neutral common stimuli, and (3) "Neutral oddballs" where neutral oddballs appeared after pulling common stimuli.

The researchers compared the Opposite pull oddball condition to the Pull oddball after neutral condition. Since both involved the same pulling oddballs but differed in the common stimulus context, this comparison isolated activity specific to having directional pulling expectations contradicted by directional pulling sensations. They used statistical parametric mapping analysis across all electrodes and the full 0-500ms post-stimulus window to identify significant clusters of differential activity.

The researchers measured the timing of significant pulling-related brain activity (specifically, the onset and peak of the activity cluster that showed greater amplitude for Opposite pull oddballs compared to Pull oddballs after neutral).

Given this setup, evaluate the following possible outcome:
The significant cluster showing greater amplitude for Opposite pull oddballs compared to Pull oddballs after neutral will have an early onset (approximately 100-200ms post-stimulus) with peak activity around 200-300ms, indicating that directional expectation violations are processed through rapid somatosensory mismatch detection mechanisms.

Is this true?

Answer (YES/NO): NO